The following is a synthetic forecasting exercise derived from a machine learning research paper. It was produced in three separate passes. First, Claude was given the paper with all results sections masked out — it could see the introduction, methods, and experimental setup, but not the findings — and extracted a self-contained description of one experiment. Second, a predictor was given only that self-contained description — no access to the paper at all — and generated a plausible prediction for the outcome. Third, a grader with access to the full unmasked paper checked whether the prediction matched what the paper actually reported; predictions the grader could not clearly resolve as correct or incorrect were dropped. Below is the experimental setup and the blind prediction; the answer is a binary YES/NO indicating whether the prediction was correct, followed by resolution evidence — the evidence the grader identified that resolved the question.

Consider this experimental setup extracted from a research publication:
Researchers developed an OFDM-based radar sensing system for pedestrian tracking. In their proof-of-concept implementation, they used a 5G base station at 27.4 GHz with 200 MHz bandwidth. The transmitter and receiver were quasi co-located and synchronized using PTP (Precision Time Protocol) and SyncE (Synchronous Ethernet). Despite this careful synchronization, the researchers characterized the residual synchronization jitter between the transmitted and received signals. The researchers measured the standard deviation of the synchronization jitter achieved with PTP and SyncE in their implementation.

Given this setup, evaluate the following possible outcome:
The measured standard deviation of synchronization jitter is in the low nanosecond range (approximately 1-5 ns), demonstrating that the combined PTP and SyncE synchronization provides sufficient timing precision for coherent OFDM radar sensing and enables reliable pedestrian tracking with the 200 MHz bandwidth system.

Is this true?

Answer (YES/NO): NO